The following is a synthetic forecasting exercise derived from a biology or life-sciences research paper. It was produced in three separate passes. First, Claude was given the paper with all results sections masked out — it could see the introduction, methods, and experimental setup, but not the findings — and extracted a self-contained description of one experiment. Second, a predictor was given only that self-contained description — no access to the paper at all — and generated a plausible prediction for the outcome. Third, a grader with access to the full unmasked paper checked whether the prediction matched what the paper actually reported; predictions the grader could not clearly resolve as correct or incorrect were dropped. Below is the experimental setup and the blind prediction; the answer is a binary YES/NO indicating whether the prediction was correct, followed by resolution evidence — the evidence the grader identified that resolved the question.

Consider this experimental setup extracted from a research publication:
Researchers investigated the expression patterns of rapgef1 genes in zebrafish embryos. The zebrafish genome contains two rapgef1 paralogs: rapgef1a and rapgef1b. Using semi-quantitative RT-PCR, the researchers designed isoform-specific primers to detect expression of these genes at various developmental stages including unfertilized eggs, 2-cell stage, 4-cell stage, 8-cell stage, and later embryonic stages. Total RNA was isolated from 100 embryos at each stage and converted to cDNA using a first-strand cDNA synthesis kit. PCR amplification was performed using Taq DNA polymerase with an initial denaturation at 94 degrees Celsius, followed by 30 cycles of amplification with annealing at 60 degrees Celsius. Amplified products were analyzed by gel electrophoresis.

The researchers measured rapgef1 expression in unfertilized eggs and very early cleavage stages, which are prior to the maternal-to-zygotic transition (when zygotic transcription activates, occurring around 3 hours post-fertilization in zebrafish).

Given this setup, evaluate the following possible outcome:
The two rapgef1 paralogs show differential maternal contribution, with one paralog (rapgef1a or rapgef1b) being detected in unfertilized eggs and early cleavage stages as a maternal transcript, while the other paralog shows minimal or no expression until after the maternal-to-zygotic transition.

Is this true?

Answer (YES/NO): NO